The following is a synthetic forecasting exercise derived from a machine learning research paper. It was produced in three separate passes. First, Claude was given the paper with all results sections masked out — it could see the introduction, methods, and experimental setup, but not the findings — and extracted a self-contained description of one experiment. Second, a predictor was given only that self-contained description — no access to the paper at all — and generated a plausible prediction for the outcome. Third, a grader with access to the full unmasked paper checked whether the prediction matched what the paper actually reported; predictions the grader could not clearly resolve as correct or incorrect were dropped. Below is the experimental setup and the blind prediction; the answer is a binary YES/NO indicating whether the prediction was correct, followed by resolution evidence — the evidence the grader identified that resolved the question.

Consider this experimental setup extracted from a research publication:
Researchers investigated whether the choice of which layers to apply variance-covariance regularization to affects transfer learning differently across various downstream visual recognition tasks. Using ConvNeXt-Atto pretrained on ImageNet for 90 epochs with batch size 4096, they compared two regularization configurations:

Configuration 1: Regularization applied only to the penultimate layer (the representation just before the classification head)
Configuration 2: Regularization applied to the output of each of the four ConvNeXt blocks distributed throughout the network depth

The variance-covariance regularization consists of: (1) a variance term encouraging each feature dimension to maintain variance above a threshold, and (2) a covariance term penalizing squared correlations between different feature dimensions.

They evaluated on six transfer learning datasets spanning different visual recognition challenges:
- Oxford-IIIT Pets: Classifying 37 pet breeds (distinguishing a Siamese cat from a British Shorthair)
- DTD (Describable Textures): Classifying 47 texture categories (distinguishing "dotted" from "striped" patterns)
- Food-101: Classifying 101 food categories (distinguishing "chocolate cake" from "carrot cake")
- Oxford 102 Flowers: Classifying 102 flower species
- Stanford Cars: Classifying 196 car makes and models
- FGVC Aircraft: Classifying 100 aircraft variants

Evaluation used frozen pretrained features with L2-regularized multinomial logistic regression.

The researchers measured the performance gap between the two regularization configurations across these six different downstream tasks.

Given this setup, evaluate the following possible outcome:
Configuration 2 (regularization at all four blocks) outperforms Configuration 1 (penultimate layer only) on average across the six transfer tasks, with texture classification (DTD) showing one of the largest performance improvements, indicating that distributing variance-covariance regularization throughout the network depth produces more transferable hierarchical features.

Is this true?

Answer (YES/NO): NO